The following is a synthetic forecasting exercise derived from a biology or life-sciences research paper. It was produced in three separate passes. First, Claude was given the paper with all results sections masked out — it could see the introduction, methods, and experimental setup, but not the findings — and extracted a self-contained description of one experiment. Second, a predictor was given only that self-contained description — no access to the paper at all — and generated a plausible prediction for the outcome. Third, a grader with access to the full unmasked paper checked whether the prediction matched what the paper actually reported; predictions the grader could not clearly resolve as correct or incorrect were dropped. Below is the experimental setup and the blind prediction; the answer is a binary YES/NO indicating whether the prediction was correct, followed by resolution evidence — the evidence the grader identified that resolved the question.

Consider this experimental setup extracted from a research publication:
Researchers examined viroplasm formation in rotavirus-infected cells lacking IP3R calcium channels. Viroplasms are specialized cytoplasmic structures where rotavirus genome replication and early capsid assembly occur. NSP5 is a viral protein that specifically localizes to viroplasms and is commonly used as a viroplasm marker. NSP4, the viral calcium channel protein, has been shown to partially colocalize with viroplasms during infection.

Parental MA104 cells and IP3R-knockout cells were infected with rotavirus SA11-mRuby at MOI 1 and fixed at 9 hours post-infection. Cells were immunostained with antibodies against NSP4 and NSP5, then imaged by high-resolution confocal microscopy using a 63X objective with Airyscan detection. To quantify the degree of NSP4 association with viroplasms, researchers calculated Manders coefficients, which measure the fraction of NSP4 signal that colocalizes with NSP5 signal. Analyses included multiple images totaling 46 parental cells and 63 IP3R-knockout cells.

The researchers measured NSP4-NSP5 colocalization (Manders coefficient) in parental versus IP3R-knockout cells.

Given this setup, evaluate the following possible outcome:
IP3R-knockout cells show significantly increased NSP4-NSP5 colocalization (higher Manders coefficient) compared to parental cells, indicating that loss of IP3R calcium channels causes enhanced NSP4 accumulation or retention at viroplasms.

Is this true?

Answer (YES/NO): NO